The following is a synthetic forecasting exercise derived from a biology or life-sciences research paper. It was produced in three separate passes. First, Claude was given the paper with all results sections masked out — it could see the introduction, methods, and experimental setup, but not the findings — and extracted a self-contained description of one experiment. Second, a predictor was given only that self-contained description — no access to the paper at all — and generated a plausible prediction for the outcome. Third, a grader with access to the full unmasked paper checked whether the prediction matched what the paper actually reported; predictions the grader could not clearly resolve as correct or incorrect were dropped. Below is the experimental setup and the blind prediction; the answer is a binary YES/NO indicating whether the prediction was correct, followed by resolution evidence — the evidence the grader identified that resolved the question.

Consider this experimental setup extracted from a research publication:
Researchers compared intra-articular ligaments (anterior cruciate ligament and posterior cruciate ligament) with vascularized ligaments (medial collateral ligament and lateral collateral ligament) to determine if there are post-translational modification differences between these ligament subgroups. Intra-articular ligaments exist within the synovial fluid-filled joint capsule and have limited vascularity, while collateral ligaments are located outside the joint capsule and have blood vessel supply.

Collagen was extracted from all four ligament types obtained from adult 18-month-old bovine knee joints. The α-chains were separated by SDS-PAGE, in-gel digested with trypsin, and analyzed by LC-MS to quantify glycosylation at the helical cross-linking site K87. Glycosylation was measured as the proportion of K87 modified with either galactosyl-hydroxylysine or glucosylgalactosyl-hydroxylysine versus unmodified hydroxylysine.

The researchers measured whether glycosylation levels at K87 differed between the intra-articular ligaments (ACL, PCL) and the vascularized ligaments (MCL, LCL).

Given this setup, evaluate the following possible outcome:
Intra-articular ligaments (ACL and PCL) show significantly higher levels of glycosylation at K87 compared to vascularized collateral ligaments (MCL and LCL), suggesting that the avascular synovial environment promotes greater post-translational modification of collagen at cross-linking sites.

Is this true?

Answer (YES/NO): YES